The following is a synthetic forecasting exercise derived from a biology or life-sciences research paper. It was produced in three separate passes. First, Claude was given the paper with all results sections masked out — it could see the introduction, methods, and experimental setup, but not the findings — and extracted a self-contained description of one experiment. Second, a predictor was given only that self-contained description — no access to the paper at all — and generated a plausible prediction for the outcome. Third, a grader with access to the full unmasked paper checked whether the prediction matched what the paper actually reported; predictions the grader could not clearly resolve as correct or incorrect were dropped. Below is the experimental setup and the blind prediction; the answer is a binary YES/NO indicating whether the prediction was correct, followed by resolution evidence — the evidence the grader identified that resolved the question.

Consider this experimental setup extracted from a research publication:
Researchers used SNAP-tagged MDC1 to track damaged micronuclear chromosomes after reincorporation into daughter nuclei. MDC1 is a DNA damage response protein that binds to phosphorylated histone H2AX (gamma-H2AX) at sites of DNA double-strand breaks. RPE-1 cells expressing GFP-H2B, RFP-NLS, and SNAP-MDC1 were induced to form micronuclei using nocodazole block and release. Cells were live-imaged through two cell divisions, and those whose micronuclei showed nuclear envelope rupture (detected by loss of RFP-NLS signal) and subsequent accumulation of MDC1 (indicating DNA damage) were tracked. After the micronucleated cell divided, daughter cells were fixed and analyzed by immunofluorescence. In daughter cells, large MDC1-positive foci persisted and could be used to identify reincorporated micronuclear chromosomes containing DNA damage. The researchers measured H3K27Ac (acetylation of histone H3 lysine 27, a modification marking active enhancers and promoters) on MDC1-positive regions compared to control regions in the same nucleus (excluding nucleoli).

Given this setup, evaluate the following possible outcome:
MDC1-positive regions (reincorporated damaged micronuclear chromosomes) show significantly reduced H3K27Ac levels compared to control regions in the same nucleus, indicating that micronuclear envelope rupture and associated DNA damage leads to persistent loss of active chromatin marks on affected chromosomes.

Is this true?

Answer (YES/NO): YES